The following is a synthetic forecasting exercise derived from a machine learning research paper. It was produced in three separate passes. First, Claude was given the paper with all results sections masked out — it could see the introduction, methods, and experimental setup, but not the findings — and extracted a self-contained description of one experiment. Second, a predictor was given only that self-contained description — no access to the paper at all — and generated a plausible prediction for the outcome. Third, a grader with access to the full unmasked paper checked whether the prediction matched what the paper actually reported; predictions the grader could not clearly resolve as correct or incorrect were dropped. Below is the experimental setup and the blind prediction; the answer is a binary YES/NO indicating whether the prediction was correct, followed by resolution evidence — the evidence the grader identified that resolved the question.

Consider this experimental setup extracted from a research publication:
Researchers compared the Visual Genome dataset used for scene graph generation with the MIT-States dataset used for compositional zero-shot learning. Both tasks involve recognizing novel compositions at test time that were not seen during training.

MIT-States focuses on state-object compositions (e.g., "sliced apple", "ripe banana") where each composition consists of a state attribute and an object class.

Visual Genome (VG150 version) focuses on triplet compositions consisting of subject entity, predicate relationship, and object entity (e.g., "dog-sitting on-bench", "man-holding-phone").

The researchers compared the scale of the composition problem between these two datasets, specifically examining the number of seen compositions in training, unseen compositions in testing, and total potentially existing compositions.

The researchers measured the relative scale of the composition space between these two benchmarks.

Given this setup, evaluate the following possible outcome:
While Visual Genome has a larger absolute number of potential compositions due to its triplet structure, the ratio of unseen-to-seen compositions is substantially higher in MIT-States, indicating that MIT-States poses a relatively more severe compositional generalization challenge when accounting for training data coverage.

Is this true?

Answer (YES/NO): NO